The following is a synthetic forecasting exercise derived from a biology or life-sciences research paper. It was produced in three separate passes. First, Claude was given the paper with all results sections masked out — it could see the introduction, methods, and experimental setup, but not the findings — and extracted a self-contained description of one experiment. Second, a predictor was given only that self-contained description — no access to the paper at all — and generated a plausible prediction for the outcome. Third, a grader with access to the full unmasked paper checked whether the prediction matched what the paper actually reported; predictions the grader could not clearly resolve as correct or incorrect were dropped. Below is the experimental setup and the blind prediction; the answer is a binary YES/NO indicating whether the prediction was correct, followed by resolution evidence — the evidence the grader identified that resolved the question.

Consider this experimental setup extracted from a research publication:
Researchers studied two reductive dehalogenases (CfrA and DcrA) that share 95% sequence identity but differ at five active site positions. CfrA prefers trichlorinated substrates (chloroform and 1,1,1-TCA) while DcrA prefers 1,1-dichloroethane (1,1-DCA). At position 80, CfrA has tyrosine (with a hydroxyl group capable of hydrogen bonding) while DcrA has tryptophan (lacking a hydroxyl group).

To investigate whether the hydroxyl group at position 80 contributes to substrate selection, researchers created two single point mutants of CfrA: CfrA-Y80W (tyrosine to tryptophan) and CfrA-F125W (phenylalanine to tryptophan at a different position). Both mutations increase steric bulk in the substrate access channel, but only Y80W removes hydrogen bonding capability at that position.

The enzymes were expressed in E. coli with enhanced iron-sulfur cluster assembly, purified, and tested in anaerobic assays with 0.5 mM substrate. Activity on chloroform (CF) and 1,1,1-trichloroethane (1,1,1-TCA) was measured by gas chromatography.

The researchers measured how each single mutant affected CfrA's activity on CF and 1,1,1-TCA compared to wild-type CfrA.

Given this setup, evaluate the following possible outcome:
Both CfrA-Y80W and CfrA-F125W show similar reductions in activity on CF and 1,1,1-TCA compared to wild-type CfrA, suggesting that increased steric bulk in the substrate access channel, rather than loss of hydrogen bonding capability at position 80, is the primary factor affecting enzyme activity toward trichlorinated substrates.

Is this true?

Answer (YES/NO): NO